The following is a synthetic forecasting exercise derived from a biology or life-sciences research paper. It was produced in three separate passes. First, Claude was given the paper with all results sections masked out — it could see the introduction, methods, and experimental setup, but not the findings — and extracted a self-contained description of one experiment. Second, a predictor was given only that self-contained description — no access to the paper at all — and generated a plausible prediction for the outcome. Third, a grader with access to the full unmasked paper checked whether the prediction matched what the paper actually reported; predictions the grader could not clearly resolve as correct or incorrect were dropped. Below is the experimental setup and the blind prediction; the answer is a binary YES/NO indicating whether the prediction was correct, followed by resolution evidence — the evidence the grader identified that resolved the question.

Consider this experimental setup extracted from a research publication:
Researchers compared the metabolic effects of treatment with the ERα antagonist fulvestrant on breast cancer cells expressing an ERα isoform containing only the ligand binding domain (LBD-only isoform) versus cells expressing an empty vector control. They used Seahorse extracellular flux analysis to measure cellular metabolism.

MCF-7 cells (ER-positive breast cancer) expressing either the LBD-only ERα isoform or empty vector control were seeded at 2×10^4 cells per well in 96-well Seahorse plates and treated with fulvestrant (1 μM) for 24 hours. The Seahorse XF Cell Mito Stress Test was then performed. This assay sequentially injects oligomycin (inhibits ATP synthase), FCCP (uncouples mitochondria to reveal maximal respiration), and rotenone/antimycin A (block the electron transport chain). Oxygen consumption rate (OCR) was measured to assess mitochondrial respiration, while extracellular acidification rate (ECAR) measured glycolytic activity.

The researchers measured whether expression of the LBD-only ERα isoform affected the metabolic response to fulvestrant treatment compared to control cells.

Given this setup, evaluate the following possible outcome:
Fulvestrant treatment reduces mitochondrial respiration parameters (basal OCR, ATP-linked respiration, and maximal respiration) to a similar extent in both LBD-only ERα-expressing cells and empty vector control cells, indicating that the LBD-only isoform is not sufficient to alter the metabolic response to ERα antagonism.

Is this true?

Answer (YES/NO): NO